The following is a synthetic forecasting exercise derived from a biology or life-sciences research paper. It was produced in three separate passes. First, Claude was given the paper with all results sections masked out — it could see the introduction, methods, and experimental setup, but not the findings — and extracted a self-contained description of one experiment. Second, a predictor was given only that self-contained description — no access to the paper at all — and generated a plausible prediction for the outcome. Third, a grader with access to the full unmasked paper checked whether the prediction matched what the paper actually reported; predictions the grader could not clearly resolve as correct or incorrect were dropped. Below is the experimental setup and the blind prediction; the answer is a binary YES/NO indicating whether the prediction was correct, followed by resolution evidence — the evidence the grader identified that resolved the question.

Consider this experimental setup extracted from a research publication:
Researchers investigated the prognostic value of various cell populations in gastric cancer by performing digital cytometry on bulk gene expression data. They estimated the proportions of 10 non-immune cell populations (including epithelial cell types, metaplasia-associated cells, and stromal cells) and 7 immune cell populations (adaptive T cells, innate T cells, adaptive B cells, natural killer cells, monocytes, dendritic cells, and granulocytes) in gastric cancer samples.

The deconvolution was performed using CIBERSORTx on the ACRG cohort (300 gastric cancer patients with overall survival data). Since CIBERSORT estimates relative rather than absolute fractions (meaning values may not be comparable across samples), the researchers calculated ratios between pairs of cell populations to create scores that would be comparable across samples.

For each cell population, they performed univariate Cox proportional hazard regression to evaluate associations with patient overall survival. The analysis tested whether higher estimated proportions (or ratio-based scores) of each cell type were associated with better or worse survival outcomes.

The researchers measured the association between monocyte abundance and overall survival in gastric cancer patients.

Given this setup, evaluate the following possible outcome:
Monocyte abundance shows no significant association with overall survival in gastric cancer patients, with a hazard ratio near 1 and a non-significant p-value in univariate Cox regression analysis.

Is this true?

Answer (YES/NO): NO